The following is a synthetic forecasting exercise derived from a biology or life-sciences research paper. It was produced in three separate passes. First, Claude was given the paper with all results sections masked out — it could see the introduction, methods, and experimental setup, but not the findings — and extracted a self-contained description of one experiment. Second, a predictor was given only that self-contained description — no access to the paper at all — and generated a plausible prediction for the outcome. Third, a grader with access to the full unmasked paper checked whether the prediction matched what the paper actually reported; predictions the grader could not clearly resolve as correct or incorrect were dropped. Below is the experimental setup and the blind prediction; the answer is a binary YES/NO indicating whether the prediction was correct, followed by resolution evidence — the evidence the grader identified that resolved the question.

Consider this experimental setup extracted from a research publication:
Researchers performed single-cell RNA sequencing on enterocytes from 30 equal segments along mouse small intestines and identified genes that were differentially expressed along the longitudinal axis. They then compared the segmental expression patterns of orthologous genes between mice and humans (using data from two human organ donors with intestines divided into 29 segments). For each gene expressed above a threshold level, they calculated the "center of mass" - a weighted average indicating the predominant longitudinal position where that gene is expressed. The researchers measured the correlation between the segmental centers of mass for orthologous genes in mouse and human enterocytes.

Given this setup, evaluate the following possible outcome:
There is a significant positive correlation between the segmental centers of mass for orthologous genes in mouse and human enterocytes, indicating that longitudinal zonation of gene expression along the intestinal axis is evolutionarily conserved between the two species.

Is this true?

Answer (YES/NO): YES